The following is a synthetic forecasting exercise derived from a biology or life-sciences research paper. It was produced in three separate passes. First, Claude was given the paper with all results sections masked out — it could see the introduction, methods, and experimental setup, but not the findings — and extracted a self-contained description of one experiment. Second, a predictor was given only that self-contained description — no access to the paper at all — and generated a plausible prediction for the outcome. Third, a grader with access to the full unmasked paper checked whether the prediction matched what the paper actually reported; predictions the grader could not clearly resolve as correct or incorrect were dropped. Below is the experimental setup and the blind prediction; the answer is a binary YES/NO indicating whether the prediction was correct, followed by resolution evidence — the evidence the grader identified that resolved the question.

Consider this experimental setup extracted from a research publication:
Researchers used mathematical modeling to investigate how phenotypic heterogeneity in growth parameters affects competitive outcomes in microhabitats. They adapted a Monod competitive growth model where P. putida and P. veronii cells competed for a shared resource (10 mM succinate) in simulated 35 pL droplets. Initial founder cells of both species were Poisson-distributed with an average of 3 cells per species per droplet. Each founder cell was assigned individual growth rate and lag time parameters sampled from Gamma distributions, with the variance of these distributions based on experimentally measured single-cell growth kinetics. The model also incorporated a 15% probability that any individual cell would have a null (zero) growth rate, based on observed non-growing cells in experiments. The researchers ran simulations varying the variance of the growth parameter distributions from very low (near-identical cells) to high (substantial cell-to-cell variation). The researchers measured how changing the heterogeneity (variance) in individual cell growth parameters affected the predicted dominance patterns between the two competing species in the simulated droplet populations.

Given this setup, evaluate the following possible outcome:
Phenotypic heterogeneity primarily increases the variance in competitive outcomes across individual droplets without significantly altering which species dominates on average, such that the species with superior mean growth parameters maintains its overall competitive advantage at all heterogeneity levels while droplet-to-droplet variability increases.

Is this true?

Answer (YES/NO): NO